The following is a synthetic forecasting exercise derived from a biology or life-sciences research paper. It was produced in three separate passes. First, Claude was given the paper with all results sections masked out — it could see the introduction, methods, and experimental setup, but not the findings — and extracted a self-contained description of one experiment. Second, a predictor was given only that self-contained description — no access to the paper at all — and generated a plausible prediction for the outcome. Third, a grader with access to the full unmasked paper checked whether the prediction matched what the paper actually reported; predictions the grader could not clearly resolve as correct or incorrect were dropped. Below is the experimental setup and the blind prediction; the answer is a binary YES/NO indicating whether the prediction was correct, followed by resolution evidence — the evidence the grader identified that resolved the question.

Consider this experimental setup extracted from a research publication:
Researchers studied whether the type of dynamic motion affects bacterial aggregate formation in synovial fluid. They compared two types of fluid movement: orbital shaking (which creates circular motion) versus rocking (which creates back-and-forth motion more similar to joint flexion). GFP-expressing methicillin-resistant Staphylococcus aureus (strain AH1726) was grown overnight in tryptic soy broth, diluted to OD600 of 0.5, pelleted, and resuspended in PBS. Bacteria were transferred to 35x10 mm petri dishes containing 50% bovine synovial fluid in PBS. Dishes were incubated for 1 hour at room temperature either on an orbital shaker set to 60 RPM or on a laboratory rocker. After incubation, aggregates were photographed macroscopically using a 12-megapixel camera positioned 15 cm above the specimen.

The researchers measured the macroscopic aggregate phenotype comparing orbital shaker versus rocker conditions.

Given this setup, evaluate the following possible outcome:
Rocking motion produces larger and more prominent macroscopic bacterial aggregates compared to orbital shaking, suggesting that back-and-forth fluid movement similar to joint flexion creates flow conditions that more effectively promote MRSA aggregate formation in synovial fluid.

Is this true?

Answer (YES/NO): NO